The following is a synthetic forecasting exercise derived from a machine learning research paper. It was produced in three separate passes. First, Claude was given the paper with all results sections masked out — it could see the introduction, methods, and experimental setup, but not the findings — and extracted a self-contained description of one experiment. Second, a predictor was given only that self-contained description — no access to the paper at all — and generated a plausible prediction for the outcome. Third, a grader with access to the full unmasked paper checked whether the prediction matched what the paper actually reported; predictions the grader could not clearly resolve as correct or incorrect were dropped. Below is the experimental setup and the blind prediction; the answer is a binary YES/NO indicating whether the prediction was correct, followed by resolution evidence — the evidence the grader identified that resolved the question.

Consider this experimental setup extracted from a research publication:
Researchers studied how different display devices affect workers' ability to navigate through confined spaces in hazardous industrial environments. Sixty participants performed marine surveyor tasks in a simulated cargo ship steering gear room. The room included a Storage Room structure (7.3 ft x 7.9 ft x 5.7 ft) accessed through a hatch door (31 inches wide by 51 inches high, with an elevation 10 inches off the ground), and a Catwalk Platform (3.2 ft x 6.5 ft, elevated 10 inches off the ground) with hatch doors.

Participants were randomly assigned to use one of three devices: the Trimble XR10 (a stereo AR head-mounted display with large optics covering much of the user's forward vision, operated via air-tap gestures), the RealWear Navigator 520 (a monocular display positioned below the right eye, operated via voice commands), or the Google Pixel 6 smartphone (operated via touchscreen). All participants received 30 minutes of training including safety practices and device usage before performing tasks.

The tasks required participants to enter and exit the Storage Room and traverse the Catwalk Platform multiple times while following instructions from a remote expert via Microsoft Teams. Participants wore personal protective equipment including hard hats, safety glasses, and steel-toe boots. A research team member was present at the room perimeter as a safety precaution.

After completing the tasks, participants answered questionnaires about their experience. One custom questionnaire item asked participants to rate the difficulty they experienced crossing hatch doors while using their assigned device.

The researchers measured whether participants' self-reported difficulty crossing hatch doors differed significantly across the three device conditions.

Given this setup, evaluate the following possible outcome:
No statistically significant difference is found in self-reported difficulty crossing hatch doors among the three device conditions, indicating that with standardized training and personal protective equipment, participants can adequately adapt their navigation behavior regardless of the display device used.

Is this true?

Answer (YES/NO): NO